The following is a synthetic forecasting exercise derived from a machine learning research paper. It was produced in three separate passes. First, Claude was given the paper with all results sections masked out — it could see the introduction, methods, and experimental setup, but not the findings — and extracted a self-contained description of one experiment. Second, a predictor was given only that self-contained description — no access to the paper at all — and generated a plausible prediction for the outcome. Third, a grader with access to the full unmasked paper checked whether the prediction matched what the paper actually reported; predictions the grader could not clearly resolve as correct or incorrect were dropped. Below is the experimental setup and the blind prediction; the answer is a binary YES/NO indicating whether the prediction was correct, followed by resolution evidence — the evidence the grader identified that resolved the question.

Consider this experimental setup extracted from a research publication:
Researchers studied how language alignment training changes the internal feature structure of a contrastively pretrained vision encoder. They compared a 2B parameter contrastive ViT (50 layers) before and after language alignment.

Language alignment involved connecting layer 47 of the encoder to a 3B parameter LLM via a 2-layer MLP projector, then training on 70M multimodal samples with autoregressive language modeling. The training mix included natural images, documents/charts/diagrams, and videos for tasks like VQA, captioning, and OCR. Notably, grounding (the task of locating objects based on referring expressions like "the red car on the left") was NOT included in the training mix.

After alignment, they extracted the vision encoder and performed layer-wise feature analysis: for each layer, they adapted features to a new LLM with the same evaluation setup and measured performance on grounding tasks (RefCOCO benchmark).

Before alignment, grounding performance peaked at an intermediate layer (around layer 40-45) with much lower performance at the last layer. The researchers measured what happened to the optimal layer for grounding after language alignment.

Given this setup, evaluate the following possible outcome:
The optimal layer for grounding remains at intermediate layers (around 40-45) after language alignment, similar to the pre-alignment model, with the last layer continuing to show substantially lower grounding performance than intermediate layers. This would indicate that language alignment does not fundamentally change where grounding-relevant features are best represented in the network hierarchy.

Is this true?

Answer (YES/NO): NO